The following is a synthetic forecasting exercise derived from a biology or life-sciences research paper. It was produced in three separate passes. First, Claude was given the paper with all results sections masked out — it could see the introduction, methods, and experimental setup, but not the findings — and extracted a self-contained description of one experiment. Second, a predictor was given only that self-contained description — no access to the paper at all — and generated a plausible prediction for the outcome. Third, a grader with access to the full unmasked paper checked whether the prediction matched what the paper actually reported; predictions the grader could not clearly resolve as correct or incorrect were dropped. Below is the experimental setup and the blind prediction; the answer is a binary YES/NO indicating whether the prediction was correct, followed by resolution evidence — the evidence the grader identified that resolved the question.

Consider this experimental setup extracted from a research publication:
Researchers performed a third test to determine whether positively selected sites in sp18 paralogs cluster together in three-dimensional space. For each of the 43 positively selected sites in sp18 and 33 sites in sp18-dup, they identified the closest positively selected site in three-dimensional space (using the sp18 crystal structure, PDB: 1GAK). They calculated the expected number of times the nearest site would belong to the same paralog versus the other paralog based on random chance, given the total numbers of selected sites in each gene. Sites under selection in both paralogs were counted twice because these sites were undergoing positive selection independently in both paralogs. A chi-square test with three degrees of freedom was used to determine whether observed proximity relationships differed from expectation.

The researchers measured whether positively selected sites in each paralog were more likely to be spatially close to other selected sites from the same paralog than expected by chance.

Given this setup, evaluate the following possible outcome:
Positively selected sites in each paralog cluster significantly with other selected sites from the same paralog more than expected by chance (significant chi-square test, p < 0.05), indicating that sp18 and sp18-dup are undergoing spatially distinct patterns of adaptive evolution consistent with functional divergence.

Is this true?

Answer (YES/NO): YES